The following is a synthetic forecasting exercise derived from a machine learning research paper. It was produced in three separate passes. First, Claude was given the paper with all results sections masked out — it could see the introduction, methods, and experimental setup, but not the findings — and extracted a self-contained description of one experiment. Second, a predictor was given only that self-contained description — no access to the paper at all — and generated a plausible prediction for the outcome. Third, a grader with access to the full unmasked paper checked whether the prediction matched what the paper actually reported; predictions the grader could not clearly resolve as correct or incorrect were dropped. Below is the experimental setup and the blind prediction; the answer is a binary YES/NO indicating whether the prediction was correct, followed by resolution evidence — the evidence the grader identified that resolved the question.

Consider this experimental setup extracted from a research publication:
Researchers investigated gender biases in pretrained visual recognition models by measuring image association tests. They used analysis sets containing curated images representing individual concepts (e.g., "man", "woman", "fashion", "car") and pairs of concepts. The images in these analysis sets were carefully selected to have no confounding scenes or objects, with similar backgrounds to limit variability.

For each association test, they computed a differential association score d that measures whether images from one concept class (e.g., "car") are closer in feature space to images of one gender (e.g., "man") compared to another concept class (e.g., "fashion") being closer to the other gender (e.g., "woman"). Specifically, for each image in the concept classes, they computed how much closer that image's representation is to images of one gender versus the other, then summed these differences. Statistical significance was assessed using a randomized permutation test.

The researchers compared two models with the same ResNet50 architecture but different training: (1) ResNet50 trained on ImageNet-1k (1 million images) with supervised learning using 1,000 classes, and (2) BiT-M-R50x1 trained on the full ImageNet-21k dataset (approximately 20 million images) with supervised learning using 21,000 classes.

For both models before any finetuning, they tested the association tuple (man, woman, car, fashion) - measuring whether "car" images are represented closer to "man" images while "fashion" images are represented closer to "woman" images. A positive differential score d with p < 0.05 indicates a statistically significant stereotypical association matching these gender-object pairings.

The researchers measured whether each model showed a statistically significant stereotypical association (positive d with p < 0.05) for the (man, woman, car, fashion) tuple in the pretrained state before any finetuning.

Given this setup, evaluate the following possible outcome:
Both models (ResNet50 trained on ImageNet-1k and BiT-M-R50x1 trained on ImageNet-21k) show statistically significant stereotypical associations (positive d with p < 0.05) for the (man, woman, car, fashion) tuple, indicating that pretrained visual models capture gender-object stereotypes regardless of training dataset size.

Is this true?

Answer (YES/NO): NO